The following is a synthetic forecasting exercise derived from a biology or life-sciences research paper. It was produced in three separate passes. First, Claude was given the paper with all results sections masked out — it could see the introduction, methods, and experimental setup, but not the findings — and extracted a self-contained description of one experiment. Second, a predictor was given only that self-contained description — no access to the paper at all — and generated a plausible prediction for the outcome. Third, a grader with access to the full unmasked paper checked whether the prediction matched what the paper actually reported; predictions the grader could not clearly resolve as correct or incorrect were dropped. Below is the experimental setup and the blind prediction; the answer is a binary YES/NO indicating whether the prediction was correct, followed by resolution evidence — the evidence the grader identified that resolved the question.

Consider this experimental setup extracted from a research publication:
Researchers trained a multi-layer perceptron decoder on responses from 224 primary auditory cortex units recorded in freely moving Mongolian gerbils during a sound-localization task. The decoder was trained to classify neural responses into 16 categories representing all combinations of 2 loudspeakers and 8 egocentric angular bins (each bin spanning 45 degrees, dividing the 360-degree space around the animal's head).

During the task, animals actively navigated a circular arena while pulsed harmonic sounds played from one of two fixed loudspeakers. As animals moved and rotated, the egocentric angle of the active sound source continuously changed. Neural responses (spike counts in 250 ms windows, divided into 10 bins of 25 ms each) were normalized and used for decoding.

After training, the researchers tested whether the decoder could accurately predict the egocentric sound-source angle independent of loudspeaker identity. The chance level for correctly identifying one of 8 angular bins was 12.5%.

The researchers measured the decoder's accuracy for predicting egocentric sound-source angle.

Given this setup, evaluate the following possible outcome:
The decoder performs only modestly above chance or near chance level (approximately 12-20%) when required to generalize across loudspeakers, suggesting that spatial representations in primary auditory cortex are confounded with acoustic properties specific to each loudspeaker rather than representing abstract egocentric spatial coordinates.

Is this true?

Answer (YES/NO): NO